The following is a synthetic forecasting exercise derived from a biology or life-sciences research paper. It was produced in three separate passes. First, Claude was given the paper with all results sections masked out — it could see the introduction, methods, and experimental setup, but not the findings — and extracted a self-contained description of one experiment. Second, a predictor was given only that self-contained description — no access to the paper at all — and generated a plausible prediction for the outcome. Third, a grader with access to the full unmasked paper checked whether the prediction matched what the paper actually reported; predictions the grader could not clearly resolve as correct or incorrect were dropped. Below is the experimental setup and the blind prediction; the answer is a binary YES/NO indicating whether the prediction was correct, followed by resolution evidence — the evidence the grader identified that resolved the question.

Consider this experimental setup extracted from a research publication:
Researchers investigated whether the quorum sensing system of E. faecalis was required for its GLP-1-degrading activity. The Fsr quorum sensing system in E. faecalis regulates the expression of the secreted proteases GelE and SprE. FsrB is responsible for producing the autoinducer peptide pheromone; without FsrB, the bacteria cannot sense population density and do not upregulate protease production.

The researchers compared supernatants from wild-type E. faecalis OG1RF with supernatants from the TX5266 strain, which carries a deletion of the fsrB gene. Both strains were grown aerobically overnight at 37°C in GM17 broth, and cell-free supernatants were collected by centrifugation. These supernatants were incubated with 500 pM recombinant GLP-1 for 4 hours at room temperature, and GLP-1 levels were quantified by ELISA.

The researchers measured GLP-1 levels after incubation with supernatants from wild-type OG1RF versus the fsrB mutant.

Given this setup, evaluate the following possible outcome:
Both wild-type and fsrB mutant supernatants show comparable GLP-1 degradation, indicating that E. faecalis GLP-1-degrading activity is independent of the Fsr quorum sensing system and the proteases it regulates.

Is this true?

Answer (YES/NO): NO